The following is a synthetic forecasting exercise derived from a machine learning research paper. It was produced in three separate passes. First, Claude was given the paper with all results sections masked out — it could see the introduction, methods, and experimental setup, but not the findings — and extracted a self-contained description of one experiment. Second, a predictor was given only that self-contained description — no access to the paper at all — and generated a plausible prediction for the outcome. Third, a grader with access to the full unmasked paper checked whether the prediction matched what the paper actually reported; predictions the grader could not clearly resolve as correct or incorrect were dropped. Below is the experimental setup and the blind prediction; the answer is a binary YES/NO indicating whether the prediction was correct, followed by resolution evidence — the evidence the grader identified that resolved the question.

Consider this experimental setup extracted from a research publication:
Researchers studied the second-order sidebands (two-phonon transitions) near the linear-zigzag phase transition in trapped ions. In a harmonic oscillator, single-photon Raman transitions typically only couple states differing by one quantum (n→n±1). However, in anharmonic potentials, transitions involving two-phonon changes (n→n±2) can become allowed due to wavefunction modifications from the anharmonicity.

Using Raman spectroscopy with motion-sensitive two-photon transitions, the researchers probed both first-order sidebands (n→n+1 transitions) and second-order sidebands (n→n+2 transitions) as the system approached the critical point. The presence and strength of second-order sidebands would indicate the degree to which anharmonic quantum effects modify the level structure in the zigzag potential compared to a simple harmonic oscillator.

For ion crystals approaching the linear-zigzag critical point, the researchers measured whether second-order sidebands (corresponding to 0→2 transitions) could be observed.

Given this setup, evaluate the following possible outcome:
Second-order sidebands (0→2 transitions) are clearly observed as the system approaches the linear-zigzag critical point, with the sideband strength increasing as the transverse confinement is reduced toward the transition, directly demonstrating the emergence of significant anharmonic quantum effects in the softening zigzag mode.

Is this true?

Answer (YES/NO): YES